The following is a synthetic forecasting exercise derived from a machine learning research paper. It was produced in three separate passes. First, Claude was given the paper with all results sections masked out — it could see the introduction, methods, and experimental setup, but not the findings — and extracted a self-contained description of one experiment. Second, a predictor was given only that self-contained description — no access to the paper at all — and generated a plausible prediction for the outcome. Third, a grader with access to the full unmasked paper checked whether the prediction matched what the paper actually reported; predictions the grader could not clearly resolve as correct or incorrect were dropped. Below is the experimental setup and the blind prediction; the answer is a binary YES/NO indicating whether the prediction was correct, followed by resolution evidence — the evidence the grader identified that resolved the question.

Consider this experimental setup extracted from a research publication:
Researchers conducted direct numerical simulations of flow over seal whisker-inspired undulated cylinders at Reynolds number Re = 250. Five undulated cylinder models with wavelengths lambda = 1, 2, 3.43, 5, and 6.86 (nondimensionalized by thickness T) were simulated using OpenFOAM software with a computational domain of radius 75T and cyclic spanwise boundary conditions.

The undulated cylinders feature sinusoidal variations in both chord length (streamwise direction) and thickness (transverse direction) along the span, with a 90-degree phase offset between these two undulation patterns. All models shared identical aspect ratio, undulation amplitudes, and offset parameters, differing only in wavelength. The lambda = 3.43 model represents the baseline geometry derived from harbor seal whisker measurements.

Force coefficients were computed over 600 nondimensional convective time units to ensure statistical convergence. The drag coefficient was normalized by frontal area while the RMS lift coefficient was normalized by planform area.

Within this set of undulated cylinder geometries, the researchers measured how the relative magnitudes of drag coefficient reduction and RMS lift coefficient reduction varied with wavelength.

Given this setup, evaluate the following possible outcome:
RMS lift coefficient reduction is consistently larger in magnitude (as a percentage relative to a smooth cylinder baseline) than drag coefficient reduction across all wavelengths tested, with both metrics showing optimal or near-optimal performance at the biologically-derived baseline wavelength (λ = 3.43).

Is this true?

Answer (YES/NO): NO